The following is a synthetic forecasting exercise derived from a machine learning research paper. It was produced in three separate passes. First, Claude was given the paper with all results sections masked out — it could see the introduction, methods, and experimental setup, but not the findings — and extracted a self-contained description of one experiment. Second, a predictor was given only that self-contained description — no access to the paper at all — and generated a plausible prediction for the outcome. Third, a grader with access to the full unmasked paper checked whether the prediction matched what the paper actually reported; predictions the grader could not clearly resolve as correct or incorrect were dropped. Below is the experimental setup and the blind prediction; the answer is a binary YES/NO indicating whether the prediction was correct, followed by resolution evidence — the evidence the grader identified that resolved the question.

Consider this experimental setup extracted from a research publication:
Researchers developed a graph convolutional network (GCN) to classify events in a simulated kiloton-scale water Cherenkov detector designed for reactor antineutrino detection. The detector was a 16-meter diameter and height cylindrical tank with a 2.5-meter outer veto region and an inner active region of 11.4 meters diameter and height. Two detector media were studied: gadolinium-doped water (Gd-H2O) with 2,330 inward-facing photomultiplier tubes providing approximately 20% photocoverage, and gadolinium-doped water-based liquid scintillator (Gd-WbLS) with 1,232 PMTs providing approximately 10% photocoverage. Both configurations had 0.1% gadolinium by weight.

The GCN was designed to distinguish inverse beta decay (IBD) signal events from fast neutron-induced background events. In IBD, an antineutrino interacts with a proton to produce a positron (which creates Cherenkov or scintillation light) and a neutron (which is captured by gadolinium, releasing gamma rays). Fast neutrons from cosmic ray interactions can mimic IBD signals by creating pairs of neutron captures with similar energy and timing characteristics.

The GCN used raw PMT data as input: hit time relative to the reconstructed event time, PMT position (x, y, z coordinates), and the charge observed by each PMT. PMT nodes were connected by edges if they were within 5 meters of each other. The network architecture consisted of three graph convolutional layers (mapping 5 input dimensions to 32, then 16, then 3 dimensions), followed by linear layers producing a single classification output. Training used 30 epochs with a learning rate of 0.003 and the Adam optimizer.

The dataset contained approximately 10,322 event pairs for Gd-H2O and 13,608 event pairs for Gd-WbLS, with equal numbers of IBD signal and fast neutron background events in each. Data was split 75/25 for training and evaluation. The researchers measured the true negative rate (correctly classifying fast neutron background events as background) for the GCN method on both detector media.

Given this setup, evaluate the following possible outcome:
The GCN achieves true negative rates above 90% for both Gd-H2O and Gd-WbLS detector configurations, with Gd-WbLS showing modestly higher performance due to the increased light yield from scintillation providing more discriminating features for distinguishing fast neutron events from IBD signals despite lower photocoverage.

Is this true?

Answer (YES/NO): NO